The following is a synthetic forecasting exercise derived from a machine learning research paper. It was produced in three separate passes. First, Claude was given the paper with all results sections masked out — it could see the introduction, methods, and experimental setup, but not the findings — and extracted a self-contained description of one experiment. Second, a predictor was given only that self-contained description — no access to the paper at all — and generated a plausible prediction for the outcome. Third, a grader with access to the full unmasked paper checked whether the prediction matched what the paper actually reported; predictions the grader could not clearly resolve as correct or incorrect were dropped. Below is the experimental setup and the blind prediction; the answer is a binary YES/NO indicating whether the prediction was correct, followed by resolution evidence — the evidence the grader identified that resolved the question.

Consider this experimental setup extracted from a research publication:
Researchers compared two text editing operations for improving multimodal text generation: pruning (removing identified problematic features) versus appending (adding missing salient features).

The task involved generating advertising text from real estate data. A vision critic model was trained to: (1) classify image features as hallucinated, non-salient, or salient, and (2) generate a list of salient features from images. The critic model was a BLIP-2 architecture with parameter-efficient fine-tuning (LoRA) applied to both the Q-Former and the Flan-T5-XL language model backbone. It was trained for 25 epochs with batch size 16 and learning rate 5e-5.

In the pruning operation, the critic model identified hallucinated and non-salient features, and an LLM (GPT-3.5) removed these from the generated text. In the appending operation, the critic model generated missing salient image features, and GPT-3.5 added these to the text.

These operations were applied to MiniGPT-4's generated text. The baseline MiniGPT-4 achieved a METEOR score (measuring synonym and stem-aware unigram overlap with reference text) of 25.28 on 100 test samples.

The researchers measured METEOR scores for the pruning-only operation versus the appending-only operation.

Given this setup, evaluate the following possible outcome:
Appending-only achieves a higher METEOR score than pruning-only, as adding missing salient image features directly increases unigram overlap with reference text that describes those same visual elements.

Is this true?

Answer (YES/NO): YES